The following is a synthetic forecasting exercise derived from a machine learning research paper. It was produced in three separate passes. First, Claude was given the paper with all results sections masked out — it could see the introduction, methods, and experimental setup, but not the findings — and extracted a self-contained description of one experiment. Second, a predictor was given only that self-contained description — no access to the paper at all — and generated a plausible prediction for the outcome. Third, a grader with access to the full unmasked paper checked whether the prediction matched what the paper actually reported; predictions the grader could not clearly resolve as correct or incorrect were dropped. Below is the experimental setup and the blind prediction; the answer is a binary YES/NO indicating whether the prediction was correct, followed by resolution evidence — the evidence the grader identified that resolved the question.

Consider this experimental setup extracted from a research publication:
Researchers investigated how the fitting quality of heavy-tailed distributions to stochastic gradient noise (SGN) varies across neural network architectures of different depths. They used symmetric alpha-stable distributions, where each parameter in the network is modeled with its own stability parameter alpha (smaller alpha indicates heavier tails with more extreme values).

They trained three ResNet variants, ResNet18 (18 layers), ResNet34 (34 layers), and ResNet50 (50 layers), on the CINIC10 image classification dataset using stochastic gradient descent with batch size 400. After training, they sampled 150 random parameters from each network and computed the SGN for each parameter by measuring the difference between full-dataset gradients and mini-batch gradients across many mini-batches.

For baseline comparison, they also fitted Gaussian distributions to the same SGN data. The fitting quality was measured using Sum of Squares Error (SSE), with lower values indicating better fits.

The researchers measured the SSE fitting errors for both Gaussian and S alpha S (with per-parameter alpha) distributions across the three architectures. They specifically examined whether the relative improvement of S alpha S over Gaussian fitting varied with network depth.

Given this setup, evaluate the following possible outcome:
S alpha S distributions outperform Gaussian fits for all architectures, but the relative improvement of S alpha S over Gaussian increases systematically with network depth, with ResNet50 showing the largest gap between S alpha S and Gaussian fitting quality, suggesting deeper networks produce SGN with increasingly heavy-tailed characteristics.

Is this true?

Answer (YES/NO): NO